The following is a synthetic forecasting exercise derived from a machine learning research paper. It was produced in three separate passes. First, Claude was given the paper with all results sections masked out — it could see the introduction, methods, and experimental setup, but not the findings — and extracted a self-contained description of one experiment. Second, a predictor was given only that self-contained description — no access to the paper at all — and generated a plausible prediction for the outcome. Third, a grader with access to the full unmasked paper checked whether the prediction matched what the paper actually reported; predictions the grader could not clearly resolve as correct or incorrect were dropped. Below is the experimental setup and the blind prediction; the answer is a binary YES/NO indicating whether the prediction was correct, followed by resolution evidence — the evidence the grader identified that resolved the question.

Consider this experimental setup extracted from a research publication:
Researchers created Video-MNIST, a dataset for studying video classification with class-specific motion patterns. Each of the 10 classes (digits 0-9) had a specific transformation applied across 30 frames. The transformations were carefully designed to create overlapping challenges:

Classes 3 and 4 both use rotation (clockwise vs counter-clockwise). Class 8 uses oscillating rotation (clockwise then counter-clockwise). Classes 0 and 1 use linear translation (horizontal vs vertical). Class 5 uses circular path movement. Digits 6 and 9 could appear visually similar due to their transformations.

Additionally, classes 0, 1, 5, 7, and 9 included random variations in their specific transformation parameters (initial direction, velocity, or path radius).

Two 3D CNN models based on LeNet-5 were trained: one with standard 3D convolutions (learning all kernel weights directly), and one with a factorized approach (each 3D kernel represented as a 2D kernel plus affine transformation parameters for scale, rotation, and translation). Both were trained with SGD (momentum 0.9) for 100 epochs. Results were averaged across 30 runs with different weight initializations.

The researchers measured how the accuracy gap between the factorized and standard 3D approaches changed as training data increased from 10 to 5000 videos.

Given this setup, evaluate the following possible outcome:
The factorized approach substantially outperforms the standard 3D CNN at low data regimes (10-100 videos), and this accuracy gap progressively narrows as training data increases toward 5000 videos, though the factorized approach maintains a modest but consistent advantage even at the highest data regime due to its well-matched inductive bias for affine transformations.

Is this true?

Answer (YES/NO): NO